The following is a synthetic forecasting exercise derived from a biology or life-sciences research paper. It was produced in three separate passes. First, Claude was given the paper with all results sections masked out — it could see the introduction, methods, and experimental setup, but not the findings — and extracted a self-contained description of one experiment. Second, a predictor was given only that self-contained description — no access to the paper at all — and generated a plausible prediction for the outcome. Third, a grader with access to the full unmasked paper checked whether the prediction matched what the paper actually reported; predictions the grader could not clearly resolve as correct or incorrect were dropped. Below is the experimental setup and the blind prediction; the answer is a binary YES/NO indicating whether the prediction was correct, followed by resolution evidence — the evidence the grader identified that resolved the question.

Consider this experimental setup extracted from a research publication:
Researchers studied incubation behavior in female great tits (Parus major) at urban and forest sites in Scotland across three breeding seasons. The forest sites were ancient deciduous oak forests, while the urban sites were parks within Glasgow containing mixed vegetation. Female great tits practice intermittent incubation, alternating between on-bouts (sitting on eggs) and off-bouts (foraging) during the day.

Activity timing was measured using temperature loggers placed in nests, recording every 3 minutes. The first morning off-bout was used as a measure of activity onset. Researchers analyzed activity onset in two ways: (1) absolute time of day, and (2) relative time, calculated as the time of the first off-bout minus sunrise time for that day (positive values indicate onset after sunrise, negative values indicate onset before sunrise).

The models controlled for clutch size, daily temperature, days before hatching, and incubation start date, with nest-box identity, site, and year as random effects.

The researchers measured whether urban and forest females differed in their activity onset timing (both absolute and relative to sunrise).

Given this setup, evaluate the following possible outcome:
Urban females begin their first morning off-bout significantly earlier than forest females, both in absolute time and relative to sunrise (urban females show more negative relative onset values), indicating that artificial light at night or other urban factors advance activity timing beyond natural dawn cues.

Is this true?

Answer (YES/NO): NO